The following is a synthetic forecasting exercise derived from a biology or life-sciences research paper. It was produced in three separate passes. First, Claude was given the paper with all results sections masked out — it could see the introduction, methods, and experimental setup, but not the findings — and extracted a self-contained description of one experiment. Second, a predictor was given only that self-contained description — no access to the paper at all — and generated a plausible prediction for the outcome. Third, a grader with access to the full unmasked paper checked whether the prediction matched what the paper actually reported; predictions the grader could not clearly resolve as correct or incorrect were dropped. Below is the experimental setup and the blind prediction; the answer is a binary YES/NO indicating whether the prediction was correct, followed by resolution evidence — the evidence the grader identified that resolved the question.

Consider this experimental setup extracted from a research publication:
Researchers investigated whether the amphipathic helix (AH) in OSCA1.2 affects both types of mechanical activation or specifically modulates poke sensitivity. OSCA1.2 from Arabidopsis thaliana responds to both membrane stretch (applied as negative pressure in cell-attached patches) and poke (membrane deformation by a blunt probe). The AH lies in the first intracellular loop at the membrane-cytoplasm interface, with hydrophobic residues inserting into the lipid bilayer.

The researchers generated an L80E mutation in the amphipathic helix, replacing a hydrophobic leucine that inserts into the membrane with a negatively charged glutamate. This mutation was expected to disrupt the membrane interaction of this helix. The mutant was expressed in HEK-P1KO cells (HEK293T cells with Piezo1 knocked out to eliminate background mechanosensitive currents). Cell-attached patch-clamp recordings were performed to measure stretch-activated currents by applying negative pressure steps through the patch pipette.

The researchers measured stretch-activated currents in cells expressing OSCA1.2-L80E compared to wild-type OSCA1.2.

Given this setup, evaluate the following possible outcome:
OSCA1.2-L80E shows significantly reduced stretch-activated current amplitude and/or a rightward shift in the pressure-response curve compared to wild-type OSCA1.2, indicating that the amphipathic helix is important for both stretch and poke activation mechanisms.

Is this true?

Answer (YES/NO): NO